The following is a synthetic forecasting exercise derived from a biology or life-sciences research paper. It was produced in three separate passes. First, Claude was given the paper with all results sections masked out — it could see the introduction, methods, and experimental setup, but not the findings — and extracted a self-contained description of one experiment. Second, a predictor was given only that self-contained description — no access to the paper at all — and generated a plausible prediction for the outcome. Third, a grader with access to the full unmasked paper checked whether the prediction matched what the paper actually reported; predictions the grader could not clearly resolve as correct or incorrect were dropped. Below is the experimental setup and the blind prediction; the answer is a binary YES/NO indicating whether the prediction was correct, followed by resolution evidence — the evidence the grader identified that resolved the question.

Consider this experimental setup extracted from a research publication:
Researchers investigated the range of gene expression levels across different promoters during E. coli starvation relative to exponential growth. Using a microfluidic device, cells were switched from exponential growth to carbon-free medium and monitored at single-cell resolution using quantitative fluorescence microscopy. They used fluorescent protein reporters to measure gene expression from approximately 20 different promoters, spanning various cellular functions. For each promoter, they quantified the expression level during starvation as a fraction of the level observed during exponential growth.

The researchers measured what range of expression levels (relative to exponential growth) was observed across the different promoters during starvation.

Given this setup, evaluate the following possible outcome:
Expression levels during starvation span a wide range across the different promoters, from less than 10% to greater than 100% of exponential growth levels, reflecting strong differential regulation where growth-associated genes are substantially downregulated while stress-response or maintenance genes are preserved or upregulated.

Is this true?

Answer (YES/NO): NO